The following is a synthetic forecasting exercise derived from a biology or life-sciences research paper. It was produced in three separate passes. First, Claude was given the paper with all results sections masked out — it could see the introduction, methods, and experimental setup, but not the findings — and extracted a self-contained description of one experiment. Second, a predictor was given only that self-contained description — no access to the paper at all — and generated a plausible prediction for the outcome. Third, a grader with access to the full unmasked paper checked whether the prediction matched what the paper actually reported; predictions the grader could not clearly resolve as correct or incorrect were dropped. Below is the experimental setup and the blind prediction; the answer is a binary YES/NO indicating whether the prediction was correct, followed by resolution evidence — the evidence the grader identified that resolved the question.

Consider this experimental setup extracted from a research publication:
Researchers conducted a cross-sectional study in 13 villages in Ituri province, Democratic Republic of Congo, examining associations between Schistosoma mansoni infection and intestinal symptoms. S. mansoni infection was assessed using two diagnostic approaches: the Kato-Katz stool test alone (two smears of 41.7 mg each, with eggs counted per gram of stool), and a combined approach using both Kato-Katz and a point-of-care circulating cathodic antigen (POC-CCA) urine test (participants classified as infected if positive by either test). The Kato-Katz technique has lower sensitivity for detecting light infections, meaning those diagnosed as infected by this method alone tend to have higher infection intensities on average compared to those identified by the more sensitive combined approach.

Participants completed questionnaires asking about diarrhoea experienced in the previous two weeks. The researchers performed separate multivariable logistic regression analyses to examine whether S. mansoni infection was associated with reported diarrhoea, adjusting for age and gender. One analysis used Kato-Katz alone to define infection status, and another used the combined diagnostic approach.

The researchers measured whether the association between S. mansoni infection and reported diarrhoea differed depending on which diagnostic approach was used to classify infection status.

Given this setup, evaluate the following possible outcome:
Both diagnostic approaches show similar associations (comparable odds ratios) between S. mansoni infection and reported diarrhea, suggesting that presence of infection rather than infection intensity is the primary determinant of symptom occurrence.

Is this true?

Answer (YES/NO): NO